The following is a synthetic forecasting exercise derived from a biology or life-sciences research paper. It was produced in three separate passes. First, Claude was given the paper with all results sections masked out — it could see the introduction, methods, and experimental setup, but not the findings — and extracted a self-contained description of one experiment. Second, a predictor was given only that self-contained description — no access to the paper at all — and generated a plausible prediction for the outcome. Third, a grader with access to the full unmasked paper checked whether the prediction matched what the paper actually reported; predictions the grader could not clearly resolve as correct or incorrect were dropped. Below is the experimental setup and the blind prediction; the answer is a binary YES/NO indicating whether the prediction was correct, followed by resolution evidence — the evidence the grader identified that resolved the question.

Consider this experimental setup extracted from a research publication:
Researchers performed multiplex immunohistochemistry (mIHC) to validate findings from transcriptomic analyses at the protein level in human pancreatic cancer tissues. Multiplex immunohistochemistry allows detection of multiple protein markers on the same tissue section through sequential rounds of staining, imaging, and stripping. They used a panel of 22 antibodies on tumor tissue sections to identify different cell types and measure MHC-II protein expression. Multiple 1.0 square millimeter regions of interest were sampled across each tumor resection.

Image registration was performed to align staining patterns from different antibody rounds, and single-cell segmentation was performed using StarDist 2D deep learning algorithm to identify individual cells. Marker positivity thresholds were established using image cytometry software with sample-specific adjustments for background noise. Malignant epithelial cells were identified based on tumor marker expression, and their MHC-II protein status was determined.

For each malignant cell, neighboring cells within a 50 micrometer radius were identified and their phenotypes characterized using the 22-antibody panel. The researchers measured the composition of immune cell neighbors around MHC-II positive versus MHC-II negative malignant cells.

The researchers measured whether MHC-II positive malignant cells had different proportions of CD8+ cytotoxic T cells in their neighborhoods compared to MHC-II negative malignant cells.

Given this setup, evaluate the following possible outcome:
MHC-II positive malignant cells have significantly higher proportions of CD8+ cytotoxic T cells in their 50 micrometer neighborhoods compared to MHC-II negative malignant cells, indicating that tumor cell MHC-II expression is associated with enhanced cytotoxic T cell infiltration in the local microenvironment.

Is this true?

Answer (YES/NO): YES